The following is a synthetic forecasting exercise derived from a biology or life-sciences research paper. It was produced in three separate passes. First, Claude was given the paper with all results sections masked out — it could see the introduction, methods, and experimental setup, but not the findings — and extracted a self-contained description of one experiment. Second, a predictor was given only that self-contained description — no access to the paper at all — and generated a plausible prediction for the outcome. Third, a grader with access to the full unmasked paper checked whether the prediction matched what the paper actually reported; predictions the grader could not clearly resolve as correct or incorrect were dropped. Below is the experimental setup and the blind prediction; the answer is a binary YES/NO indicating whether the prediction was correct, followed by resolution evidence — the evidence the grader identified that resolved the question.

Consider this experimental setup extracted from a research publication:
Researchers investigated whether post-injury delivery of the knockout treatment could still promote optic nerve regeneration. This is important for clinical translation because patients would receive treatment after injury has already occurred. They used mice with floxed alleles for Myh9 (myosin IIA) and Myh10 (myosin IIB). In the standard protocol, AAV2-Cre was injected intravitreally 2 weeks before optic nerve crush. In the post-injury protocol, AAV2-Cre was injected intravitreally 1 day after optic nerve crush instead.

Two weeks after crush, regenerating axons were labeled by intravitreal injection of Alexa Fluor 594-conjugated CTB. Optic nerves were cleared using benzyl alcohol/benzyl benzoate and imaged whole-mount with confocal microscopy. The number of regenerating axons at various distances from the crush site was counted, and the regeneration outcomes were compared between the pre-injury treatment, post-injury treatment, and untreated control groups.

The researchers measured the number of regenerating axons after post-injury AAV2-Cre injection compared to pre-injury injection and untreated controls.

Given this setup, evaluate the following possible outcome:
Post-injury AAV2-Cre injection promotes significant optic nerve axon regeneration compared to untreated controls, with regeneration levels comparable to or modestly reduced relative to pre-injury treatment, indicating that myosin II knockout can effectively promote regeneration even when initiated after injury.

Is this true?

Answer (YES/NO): YES